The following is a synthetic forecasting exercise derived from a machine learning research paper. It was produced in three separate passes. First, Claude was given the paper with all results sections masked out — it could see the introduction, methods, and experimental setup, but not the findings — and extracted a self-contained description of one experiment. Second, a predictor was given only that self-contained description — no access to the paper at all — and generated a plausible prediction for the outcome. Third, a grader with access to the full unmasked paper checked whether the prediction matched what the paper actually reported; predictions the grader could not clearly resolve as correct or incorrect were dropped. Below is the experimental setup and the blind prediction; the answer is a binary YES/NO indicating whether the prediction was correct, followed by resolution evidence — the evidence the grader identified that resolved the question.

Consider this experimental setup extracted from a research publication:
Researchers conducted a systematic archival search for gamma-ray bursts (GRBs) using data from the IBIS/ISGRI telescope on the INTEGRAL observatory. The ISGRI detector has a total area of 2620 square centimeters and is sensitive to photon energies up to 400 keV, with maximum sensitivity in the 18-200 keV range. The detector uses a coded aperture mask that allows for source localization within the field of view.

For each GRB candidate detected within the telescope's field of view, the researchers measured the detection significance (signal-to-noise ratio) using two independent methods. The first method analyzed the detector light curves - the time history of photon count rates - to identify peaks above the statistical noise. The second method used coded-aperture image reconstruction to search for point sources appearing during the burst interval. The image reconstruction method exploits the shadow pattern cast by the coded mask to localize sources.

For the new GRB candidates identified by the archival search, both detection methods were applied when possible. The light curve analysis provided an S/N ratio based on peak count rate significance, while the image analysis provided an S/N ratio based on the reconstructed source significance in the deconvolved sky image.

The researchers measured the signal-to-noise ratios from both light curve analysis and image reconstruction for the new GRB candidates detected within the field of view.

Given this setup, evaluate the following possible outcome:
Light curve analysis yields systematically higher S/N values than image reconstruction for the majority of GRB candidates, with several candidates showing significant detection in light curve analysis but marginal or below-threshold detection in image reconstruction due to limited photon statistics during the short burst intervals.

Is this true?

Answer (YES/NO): NO